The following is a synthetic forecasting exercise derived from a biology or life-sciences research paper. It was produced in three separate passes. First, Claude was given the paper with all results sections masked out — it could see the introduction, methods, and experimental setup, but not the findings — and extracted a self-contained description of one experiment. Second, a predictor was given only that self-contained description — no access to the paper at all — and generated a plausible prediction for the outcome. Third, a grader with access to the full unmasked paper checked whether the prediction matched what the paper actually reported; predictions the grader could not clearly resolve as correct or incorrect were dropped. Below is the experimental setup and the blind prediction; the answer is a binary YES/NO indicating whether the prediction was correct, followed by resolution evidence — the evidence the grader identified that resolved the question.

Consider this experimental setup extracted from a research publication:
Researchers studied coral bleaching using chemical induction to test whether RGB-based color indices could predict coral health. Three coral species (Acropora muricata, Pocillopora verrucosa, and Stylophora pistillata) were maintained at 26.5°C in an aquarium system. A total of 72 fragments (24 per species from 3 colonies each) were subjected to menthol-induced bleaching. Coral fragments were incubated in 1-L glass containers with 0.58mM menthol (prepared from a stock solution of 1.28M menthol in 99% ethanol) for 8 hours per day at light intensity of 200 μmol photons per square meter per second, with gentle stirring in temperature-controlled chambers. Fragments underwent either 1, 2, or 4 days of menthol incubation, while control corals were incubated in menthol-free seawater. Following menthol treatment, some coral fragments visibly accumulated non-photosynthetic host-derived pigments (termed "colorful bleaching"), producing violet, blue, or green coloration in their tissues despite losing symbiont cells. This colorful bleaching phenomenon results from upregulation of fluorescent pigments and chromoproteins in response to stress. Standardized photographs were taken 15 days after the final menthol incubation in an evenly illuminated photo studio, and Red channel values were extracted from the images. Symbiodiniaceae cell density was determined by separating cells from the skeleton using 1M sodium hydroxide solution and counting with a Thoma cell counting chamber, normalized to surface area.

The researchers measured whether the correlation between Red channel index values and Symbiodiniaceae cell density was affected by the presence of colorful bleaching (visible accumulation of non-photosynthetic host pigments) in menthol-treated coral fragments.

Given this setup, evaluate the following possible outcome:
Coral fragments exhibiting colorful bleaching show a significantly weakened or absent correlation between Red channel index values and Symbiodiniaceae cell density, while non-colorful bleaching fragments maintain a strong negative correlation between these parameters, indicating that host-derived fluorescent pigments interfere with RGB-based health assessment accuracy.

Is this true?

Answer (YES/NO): NO